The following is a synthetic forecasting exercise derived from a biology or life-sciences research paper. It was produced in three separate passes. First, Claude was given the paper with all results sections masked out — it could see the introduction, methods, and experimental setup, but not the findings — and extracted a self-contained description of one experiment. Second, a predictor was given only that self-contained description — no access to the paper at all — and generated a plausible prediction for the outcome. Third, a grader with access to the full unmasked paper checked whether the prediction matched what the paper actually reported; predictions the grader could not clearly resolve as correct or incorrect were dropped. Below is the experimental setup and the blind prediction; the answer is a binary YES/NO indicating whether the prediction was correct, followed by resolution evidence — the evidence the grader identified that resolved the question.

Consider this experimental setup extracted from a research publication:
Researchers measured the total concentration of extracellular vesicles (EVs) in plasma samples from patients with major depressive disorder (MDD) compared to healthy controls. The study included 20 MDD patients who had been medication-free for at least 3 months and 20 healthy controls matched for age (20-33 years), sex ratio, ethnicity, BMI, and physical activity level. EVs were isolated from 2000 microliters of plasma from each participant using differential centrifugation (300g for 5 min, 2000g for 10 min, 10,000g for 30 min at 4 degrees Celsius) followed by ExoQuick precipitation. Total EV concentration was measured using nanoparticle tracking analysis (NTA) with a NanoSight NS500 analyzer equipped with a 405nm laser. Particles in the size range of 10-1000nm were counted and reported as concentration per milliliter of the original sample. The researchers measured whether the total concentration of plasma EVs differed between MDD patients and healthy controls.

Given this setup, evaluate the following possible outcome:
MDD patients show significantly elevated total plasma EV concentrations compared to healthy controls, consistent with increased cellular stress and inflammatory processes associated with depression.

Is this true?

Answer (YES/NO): NO